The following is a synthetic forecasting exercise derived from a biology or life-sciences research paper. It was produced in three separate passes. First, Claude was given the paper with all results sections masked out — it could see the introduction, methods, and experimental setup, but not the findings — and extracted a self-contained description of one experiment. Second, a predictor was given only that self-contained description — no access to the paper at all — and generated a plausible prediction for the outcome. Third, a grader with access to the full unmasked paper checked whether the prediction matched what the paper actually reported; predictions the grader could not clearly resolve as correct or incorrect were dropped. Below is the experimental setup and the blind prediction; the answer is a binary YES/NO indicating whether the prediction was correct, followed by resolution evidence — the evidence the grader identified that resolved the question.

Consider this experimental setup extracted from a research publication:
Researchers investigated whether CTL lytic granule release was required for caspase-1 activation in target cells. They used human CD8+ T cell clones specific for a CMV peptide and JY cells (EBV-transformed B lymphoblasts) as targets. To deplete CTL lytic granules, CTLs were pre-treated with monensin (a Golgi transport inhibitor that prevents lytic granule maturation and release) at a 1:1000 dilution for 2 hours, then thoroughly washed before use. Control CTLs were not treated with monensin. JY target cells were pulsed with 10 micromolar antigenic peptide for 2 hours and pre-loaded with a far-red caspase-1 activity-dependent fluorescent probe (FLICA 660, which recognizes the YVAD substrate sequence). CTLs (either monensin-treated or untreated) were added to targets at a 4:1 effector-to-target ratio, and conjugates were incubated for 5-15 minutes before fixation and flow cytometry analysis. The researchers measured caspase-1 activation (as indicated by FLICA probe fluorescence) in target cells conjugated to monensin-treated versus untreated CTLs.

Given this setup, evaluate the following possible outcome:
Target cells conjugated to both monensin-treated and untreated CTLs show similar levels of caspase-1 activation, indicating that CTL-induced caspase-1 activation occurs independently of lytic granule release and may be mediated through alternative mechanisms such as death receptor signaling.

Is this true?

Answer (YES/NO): NO